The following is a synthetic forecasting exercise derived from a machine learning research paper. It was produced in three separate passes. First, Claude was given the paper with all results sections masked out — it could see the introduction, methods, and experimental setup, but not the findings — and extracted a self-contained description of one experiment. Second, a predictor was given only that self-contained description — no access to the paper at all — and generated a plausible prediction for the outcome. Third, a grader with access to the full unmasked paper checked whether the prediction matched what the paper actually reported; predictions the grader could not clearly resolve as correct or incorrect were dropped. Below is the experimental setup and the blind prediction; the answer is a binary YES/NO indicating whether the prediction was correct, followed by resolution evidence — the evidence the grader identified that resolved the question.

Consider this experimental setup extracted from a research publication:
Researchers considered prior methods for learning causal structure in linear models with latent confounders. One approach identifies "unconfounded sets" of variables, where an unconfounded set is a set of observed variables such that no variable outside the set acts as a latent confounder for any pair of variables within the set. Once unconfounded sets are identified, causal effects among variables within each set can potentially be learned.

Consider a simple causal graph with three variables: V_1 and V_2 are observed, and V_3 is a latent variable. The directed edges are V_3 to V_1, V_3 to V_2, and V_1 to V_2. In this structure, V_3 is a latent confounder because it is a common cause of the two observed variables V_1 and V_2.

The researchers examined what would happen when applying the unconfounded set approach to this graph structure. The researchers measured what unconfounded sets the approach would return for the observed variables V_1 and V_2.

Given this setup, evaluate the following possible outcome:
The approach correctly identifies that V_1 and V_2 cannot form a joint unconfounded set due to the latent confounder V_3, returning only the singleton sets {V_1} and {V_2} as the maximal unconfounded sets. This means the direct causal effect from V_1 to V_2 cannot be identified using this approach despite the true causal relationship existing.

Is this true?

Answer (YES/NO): NO